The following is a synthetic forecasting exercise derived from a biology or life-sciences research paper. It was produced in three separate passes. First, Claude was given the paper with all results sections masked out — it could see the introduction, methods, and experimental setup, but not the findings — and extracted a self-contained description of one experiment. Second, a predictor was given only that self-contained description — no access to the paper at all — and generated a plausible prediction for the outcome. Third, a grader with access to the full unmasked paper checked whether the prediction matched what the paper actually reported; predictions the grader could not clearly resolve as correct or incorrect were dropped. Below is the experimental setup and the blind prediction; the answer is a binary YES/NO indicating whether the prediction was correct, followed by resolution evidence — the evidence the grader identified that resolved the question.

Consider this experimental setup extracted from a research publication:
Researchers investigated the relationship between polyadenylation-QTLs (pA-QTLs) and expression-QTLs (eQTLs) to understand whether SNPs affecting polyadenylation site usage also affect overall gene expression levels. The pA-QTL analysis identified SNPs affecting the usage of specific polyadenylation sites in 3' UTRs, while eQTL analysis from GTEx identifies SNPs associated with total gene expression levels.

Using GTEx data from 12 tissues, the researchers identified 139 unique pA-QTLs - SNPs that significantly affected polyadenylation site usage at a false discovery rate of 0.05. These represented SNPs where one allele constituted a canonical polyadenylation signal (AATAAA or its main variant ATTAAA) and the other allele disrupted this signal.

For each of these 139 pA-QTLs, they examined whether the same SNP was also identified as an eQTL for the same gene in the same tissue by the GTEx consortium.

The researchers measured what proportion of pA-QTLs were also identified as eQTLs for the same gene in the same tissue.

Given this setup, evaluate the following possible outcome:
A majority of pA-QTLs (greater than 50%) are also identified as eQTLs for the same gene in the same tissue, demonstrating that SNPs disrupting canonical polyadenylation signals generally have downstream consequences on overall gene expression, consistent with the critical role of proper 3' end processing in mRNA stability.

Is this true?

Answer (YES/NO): NO